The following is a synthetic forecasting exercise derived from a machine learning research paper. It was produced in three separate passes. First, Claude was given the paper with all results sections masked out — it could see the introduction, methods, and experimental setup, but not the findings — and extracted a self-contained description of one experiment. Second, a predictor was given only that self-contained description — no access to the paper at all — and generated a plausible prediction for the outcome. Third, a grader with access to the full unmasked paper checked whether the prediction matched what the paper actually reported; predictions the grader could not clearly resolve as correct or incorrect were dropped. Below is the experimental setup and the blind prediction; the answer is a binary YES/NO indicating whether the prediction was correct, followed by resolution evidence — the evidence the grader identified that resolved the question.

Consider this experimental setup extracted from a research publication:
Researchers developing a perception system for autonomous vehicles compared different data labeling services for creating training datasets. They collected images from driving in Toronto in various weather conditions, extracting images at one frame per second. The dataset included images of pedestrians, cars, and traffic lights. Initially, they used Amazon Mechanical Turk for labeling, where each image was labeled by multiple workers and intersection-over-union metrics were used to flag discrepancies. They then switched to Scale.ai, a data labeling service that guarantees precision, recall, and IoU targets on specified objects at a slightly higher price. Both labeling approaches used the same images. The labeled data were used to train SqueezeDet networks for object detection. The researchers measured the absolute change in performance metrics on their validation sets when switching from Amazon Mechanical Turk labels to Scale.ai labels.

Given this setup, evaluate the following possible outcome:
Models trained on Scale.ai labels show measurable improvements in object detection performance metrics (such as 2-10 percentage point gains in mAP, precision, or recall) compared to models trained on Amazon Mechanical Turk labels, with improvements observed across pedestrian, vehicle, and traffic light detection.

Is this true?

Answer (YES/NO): NO